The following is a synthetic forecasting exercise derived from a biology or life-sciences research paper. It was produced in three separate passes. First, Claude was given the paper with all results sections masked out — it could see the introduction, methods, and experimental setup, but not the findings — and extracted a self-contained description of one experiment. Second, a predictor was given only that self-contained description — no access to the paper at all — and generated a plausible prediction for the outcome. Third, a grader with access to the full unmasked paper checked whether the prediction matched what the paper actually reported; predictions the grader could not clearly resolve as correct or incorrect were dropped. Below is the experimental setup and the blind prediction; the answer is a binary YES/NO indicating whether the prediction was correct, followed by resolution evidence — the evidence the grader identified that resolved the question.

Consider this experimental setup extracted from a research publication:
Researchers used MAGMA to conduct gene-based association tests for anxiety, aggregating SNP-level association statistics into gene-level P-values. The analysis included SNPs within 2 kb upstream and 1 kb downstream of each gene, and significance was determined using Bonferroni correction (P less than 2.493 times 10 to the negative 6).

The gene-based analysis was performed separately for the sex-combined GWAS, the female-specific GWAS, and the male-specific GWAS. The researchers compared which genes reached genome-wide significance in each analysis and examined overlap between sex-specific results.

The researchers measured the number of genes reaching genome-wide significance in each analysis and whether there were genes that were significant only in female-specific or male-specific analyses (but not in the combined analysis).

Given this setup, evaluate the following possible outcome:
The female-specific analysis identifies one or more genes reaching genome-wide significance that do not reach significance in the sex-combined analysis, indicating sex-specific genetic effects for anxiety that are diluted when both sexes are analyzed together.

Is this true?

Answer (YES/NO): YES